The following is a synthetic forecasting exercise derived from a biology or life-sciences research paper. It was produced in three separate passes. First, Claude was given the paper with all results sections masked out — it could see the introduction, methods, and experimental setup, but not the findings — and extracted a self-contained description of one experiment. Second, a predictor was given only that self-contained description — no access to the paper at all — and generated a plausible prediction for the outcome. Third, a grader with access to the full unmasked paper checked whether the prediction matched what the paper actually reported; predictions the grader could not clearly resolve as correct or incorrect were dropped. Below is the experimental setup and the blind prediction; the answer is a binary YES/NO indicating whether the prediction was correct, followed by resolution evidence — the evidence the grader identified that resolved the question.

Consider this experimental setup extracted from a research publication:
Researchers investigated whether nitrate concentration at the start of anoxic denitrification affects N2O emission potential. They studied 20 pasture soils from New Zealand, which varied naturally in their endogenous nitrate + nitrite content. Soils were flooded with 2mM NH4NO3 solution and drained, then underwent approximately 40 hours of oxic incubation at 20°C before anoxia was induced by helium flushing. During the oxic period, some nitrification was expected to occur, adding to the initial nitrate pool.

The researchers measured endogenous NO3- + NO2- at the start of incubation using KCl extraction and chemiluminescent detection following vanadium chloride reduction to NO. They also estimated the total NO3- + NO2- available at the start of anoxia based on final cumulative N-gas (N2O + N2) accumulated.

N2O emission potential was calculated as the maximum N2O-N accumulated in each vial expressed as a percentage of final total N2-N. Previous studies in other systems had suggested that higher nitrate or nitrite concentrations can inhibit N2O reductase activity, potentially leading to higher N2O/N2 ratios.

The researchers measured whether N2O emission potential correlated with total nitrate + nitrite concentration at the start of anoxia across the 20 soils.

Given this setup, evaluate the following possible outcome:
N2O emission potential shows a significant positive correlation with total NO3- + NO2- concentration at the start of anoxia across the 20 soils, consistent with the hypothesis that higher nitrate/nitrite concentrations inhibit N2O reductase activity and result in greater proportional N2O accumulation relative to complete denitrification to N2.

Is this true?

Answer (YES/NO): NO